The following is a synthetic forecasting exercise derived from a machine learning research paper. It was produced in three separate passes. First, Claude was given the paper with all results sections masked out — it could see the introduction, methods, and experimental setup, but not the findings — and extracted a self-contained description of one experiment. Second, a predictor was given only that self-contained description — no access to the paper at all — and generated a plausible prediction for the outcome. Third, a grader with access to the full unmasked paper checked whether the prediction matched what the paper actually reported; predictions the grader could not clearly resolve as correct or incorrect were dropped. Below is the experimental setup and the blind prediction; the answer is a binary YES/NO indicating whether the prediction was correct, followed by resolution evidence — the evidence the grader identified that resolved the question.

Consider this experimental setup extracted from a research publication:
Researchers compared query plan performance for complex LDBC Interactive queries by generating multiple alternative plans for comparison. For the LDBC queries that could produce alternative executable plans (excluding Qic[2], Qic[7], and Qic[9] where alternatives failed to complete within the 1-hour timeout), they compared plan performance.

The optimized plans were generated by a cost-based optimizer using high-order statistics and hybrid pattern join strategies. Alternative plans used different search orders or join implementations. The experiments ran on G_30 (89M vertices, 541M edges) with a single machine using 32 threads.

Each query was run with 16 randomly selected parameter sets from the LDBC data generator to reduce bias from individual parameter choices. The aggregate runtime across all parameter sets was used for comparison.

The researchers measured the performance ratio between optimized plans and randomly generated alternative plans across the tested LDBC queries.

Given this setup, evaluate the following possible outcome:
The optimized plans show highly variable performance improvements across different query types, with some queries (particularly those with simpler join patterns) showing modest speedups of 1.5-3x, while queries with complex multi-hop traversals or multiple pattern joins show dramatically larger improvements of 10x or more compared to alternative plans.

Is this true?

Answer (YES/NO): NO